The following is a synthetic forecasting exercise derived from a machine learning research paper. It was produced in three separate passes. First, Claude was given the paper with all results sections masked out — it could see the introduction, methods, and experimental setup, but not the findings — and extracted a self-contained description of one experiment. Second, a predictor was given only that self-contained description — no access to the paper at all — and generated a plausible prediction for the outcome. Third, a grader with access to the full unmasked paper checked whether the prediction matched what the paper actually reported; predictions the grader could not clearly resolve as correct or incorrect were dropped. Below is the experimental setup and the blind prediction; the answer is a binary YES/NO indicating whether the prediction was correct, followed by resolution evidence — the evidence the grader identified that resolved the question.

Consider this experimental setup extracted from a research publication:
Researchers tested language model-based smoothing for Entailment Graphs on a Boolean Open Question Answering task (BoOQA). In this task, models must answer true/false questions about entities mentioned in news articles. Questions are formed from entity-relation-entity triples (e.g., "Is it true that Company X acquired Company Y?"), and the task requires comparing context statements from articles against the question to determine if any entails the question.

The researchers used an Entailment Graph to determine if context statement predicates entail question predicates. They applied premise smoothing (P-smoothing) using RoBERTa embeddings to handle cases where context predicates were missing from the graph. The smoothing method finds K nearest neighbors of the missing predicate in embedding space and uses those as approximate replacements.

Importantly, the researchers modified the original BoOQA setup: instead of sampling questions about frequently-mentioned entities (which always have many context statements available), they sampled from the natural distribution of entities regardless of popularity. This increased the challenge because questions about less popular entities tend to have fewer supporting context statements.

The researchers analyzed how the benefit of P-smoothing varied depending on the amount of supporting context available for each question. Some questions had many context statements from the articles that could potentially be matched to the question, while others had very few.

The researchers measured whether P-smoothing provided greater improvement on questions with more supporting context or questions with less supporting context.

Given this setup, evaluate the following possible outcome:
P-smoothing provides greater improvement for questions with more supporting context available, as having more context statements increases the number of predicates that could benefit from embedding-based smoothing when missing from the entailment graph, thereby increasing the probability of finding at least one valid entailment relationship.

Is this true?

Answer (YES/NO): NO